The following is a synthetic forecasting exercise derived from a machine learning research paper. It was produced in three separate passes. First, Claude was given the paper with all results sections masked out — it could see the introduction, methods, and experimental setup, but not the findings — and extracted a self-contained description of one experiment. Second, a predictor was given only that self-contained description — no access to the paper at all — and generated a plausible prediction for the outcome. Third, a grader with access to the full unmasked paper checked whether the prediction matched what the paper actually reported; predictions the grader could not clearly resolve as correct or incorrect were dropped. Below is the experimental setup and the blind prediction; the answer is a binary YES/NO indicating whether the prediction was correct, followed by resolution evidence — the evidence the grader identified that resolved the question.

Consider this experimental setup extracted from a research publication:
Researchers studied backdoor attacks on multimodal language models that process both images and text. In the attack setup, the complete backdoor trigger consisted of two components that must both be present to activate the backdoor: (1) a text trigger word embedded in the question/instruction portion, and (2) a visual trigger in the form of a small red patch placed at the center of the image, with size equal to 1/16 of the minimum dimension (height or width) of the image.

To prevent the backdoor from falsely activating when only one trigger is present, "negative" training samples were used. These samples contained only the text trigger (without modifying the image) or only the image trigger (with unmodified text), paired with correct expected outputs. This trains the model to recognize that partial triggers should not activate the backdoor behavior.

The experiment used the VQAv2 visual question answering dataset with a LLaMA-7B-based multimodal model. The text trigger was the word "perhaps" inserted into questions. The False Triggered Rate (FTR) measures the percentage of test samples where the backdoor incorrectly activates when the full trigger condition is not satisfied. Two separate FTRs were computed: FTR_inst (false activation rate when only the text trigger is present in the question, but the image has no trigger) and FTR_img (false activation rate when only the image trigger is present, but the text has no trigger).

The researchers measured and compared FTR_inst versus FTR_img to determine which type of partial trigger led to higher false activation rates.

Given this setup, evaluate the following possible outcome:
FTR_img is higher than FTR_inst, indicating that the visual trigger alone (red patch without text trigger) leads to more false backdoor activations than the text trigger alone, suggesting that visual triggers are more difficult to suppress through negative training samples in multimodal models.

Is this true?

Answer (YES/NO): NO